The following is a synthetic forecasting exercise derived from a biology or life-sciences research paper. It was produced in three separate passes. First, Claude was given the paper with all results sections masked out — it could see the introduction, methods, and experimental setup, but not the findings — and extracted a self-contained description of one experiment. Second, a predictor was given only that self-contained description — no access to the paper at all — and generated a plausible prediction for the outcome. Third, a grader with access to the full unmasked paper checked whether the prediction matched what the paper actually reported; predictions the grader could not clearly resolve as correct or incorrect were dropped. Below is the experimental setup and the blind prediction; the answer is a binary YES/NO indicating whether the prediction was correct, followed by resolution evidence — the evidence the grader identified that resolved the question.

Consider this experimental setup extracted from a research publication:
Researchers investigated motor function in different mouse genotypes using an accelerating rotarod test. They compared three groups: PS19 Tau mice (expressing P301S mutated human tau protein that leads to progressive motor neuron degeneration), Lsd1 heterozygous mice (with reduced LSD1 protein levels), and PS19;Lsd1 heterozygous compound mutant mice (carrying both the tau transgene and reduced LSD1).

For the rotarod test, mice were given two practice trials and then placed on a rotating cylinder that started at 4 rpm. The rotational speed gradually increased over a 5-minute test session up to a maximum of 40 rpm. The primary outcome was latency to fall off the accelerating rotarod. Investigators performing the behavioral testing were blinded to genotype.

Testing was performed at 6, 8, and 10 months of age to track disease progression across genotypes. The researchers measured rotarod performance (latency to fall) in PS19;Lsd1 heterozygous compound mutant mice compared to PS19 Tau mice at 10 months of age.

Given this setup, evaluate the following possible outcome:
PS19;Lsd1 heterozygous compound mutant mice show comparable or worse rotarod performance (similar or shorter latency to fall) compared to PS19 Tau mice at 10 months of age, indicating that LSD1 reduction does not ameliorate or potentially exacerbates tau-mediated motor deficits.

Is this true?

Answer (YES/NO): YES